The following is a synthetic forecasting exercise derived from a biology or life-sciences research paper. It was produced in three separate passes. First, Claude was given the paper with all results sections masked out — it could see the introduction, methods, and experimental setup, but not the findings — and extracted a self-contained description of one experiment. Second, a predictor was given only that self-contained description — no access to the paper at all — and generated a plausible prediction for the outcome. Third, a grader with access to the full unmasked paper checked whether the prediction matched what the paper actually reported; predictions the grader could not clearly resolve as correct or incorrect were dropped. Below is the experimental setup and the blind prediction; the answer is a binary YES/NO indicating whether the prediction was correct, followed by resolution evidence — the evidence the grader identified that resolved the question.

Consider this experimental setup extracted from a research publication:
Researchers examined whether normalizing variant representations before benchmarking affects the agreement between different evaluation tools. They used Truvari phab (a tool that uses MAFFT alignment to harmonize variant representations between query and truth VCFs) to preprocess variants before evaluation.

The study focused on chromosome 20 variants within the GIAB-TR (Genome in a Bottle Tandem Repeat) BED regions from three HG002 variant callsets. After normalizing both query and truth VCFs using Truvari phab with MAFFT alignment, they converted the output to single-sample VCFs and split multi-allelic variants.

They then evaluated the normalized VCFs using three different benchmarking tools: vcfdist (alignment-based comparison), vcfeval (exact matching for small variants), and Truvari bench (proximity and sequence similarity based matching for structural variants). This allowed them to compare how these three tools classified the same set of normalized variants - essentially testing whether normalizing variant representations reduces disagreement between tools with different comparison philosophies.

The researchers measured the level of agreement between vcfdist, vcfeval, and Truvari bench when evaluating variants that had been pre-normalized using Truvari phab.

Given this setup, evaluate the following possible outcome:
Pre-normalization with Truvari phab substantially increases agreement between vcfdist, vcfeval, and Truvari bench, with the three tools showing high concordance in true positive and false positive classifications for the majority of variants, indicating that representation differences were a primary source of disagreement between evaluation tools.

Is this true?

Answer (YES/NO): NO